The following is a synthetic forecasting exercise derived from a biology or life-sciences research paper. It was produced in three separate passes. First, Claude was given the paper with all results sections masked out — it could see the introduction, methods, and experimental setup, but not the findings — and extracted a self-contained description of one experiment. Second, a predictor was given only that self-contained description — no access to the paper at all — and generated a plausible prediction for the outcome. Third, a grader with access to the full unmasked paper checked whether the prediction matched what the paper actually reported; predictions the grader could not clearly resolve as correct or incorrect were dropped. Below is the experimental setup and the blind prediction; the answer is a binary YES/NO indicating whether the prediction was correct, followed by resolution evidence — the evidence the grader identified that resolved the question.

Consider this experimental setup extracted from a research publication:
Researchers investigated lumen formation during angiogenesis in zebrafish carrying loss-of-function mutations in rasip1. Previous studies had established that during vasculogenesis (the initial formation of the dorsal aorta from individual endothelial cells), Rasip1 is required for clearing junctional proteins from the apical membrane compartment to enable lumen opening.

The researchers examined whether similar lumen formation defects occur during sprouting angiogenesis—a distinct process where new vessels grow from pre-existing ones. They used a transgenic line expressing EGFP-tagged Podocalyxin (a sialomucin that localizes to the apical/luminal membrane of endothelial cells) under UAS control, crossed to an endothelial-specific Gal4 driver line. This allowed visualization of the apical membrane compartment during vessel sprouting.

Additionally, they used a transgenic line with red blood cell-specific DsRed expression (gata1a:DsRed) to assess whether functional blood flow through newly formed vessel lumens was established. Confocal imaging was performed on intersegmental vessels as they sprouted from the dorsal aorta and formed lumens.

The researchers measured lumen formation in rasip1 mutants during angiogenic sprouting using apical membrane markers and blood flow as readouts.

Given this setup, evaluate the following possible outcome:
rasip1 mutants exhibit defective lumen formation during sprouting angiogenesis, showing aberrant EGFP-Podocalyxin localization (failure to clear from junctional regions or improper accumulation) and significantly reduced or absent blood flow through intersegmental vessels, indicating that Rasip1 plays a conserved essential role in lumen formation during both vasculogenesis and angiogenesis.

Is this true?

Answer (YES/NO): NO